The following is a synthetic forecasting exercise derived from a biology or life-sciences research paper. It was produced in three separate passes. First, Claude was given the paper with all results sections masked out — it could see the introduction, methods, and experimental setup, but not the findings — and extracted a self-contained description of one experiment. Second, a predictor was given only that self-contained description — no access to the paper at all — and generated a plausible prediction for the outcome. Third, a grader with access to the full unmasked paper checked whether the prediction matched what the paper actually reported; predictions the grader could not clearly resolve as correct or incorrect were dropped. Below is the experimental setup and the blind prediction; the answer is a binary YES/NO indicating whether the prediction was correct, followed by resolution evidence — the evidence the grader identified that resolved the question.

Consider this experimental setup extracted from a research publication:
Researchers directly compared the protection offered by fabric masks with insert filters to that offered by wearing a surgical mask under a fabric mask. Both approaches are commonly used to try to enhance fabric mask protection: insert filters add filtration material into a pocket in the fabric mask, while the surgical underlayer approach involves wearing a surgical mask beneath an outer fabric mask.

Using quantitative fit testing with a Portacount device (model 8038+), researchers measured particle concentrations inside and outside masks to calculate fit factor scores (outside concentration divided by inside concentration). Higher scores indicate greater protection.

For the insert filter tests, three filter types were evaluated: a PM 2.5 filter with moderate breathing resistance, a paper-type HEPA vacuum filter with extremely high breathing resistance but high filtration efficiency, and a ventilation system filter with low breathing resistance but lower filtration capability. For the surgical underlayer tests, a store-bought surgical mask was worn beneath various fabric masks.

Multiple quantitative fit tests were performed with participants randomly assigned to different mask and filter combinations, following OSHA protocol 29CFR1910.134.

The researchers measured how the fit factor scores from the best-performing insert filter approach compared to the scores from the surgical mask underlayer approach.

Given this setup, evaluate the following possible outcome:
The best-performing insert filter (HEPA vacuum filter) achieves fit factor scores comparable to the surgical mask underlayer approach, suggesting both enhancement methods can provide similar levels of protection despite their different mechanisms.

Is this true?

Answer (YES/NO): NO